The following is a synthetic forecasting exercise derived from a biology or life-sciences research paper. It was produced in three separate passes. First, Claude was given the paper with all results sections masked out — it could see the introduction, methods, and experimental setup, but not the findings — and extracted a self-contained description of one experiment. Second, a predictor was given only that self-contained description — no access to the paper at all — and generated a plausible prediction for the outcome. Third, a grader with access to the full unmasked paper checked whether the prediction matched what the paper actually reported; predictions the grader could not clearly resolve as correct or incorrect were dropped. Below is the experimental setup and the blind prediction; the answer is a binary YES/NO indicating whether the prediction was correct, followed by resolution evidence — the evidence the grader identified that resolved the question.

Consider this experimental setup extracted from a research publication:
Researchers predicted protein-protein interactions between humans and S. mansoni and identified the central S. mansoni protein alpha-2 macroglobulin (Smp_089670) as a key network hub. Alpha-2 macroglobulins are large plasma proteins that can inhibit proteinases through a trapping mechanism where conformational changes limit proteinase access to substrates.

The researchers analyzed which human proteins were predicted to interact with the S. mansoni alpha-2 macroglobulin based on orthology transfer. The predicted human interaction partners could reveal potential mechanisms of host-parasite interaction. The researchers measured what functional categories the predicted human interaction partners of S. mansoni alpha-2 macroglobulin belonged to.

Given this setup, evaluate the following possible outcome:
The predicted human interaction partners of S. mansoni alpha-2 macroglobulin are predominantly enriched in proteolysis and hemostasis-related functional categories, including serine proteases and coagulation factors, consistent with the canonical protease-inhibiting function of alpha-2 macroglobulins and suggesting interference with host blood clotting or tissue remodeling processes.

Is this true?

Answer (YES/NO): YES